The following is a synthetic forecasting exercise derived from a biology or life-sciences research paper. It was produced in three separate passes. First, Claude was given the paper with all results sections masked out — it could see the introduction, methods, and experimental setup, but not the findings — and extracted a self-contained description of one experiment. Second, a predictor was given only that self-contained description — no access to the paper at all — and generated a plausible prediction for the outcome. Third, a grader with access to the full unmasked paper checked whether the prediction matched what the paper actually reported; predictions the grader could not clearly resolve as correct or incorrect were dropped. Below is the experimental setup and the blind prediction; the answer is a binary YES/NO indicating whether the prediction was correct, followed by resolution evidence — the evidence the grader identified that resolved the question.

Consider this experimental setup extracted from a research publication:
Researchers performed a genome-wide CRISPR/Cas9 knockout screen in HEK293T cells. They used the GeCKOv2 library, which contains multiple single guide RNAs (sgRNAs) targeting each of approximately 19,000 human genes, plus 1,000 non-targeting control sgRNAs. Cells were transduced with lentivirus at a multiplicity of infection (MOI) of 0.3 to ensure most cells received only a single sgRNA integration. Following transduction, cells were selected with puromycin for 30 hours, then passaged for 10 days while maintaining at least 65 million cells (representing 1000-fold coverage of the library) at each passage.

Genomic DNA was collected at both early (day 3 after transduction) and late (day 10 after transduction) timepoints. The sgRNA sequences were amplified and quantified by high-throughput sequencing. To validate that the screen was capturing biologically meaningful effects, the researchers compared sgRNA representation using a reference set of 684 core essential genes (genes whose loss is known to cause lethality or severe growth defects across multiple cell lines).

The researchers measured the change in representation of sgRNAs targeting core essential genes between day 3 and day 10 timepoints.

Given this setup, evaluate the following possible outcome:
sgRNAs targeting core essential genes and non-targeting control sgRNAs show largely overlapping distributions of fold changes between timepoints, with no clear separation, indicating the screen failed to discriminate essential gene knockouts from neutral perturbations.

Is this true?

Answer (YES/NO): NO